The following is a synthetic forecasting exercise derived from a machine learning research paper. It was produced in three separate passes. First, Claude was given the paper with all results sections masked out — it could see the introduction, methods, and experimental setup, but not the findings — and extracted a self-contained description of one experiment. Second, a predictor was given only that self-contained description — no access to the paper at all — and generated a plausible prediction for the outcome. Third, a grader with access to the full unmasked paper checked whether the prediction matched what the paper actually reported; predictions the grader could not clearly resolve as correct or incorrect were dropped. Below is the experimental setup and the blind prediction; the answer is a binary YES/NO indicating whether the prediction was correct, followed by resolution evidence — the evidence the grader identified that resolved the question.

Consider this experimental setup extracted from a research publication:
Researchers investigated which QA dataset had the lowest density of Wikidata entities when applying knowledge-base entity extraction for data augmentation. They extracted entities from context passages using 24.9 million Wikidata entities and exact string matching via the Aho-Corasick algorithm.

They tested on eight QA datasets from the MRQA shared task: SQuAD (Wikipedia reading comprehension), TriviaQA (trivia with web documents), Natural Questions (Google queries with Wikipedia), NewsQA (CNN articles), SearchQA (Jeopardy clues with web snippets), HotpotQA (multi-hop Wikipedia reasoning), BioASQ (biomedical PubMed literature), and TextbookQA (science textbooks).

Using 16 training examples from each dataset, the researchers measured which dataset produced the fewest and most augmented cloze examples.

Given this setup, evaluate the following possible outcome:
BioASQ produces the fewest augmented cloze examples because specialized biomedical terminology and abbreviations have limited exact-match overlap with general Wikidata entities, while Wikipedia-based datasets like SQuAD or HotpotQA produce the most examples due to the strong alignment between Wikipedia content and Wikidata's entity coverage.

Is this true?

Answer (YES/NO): NO